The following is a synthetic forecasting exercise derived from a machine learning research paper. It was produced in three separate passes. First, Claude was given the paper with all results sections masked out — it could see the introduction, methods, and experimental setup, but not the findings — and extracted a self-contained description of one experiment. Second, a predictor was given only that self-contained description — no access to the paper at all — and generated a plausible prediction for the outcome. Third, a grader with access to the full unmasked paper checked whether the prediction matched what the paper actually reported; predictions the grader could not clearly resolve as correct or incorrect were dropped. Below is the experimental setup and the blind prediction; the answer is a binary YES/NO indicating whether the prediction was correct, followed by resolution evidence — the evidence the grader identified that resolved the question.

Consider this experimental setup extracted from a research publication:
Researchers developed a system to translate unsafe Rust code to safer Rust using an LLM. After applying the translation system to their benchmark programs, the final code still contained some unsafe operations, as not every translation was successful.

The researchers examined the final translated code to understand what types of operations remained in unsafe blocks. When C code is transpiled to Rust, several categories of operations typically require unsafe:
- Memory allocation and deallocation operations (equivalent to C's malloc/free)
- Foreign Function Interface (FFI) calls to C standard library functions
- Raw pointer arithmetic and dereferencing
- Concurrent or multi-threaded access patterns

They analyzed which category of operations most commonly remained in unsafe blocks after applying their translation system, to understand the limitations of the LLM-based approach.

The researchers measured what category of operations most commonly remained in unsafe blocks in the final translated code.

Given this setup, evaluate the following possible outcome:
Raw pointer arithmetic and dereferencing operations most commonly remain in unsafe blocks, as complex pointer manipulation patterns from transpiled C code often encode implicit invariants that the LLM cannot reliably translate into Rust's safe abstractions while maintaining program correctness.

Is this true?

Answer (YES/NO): NO